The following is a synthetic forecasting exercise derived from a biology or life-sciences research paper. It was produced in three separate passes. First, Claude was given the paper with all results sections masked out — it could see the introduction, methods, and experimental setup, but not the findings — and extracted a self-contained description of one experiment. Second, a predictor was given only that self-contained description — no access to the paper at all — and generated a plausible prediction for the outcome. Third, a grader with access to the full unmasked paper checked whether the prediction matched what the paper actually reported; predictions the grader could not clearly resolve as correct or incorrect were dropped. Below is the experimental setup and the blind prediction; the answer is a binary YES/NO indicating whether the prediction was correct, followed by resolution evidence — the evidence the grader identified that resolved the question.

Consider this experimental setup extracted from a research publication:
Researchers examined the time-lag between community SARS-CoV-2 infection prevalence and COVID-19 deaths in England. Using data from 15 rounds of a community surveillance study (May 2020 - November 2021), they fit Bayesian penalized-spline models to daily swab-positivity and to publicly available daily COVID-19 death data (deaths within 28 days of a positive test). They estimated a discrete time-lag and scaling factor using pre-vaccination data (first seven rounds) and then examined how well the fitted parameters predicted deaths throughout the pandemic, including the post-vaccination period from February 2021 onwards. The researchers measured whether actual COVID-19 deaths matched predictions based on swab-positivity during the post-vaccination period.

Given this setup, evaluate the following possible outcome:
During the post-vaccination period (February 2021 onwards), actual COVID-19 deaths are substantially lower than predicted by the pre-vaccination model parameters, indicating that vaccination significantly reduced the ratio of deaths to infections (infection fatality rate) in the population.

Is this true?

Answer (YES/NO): YES